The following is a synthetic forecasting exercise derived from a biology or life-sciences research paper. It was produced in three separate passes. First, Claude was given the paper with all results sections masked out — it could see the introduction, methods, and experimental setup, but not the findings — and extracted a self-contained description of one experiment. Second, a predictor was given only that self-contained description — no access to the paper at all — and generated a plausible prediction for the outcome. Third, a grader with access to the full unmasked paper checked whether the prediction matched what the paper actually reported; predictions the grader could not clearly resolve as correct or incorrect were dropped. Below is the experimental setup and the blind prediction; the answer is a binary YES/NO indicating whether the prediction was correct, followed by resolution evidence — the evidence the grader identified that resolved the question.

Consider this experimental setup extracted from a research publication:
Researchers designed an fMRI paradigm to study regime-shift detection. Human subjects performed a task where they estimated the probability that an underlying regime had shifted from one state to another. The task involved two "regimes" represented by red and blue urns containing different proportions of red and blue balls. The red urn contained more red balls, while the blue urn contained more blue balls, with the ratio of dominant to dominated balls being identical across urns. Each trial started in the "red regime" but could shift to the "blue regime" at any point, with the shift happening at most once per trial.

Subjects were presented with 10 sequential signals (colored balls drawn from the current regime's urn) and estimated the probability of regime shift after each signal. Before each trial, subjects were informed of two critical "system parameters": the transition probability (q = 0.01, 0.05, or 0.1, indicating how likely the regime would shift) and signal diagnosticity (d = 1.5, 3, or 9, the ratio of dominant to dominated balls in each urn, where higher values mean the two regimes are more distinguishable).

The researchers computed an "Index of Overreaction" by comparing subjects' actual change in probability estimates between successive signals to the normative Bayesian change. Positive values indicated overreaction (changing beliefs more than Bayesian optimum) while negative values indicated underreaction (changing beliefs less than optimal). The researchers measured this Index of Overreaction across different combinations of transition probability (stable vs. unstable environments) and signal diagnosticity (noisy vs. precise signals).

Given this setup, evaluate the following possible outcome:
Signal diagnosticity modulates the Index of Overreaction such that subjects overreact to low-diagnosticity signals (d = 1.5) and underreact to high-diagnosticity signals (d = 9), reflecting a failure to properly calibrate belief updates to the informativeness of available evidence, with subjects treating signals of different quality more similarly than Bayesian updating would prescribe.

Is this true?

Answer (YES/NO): NO